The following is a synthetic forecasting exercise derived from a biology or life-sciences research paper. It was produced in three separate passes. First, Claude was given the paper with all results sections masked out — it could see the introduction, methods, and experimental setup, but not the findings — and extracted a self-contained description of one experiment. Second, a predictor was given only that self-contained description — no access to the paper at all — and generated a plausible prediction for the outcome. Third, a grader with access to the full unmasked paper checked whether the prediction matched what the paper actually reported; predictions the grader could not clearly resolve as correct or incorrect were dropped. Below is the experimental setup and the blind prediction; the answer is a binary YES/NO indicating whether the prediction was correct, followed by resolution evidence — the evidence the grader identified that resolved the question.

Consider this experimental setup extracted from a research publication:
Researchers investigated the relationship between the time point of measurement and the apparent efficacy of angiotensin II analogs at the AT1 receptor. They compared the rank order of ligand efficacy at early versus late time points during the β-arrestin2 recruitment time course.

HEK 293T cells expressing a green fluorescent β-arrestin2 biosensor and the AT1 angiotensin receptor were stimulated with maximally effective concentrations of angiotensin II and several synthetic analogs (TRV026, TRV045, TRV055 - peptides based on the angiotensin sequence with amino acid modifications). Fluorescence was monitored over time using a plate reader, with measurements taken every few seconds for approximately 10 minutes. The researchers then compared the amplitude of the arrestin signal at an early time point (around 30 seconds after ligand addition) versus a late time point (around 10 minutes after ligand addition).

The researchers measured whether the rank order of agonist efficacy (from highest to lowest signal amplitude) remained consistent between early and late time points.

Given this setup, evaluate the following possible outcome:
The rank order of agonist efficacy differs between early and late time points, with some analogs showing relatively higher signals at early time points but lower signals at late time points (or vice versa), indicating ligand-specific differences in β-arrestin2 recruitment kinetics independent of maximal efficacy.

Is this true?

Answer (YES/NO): YES